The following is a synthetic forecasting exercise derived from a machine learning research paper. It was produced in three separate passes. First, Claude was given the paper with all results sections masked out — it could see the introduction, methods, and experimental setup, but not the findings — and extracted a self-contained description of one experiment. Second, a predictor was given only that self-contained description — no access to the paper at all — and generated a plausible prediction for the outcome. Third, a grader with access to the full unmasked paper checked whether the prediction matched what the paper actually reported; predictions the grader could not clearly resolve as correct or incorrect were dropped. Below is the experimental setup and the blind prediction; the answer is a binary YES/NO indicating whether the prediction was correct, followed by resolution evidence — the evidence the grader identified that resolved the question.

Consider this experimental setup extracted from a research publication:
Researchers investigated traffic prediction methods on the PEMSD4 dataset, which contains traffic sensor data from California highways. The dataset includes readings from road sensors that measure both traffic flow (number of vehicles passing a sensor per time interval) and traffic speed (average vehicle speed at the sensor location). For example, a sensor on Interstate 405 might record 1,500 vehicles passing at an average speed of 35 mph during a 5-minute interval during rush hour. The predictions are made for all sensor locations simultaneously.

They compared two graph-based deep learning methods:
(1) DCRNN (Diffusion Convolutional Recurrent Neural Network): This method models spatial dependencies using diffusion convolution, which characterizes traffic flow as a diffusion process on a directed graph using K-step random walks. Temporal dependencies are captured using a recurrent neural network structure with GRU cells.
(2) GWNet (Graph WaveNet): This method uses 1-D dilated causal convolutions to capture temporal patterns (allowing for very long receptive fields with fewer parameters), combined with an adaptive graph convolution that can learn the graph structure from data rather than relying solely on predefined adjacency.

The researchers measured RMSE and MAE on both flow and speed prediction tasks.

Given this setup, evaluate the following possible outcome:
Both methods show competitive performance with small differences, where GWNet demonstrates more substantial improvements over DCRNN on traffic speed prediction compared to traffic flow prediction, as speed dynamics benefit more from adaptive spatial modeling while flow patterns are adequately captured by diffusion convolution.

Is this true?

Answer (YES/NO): NO